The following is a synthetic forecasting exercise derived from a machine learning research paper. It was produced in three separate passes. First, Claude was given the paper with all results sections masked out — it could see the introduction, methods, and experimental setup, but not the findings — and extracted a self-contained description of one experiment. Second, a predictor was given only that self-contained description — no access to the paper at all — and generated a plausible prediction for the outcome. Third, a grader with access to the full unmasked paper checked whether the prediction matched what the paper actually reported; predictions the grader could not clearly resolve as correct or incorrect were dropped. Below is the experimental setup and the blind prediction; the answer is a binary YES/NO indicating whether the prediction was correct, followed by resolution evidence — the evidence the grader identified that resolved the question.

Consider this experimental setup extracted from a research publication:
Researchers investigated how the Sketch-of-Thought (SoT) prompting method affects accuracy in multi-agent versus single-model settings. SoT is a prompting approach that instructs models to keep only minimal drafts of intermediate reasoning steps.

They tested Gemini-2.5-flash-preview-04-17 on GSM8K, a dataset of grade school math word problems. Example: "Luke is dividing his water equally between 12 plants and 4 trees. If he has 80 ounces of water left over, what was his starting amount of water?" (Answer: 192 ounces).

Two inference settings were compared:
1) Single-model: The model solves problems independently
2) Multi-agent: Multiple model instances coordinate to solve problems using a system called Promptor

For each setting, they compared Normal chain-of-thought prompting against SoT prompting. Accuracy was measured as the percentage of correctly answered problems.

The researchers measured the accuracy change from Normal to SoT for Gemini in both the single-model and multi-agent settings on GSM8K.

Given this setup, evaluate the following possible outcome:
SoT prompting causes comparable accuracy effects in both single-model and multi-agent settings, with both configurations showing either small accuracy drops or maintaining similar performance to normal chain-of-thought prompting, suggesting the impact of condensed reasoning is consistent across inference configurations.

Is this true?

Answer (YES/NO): NO